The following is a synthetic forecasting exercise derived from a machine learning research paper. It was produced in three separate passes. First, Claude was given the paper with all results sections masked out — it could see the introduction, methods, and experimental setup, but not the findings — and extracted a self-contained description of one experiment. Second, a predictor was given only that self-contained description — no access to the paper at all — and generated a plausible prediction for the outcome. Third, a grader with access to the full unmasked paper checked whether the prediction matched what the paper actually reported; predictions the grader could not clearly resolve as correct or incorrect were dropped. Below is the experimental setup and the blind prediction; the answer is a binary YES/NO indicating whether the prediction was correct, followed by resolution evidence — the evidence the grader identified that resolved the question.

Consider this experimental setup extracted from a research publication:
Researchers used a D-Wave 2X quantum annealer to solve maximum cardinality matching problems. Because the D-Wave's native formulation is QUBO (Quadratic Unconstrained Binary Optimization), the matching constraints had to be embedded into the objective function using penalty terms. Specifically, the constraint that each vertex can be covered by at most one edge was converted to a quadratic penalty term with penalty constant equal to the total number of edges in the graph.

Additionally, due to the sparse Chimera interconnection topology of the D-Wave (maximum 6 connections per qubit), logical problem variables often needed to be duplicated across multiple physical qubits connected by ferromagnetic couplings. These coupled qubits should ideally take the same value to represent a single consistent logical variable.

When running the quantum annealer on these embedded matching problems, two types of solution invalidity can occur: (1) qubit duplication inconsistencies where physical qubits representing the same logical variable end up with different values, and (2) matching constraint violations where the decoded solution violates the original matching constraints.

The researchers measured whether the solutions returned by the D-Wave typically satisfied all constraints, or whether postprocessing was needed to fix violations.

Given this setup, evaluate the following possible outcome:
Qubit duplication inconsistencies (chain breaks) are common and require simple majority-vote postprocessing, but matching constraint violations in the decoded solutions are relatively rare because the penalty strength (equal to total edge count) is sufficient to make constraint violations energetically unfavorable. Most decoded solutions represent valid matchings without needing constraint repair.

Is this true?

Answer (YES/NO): NO